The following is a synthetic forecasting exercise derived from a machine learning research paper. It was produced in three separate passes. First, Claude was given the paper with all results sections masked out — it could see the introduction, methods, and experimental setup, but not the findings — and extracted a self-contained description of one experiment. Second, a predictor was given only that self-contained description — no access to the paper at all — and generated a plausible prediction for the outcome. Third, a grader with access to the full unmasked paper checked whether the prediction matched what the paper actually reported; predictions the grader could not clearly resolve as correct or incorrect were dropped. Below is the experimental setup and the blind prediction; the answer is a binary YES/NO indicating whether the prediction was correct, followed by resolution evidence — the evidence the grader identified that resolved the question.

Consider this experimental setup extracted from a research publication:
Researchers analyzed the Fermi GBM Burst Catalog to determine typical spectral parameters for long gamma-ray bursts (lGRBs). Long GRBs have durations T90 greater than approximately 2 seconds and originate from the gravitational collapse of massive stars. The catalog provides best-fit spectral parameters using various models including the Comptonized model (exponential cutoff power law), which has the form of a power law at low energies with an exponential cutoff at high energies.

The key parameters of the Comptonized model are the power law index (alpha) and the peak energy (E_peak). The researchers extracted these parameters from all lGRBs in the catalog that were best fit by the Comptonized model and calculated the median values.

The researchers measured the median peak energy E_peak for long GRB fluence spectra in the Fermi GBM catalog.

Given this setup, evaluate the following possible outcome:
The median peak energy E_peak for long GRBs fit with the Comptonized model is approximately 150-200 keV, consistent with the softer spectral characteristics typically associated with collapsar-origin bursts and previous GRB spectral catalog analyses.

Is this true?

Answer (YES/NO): YES